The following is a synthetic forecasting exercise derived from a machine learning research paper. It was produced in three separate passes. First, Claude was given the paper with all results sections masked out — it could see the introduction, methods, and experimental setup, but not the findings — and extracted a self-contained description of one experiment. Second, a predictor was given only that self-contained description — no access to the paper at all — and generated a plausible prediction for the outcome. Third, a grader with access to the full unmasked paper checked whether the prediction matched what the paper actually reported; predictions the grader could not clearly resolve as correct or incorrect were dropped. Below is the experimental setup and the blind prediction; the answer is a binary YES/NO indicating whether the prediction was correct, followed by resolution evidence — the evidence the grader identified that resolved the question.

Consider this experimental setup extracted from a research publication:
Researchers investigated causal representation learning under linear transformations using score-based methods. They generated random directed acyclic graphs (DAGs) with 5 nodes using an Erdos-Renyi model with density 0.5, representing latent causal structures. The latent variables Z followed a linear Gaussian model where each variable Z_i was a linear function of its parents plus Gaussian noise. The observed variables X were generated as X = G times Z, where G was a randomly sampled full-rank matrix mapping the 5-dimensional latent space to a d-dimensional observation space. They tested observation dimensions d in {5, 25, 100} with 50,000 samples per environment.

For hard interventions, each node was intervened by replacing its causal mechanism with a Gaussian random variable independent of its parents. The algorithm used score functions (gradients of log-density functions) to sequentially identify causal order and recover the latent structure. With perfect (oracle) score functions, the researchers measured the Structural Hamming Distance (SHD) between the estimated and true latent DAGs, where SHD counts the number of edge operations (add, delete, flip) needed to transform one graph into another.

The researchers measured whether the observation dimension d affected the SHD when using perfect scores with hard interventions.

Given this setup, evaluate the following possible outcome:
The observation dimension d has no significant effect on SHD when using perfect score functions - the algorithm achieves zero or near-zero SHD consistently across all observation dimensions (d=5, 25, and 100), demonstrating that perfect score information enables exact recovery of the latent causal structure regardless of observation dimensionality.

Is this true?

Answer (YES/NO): YES